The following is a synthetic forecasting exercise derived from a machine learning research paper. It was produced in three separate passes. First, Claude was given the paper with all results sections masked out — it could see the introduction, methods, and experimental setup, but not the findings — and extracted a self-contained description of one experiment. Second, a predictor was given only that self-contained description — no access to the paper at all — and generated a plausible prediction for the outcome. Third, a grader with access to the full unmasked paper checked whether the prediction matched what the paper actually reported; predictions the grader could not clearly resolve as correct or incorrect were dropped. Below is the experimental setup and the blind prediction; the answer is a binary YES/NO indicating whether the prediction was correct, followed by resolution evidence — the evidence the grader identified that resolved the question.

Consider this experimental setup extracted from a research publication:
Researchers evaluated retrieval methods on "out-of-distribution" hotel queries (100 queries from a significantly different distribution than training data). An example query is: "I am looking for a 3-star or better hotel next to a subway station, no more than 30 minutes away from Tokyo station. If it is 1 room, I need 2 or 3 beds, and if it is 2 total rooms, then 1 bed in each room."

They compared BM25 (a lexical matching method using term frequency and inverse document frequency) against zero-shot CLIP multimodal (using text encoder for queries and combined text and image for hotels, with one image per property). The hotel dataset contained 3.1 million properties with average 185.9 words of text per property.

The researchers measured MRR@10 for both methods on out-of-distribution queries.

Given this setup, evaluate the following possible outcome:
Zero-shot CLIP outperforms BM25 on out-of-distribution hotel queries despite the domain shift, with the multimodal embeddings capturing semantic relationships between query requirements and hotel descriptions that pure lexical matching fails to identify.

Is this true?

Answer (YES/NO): NO